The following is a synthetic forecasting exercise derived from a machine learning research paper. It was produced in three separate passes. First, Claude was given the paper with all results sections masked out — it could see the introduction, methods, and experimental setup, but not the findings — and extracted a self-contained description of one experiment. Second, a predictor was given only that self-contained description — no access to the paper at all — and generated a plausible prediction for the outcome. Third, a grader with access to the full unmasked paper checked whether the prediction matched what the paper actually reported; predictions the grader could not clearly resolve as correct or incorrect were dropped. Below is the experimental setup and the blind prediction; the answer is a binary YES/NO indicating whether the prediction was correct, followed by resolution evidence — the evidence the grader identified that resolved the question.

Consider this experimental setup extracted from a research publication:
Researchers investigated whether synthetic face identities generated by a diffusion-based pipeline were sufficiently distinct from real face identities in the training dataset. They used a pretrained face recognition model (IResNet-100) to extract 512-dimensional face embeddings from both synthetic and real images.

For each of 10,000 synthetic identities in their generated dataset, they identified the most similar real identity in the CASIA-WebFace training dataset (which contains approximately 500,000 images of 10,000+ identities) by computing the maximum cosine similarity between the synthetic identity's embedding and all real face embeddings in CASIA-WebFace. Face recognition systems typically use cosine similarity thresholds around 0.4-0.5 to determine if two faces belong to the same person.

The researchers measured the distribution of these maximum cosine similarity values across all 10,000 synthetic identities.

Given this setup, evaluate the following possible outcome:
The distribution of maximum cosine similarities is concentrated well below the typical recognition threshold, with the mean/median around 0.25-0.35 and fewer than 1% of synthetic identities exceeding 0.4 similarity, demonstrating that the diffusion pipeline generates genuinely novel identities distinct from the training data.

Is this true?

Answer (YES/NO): NO